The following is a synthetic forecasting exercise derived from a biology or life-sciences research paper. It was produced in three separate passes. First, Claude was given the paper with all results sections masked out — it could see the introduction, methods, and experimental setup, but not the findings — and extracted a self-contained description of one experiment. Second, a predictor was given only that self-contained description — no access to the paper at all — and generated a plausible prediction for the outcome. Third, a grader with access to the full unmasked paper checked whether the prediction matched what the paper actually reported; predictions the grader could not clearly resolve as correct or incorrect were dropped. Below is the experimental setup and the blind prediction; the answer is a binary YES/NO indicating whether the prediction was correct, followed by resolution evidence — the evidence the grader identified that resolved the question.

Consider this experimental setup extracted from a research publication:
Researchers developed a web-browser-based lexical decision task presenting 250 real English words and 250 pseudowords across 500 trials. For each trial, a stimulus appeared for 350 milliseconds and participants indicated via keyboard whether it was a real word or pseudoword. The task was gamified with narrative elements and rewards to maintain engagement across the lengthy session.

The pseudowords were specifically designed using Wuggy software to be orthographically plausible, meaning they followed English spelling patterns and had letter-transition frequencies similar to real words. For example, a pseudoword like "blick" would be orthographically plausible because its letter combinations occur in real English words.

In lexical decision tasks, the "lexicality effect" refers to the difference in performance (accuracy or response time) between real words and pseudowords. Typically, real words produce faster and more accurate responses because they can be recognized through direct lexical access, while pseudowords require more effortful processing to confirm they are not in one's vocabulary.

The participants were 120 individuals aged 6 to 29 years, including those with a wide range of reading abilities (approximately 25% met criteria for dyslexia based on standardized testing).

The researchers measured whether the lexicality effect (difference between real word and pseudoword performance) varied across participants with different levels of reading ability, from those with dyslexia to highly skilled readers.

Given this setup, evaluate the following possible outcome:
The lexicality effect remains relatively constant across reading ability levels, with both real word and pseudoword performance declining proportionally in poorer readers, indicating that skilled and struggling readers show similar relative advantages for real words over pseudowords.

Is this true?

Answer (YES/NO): NO